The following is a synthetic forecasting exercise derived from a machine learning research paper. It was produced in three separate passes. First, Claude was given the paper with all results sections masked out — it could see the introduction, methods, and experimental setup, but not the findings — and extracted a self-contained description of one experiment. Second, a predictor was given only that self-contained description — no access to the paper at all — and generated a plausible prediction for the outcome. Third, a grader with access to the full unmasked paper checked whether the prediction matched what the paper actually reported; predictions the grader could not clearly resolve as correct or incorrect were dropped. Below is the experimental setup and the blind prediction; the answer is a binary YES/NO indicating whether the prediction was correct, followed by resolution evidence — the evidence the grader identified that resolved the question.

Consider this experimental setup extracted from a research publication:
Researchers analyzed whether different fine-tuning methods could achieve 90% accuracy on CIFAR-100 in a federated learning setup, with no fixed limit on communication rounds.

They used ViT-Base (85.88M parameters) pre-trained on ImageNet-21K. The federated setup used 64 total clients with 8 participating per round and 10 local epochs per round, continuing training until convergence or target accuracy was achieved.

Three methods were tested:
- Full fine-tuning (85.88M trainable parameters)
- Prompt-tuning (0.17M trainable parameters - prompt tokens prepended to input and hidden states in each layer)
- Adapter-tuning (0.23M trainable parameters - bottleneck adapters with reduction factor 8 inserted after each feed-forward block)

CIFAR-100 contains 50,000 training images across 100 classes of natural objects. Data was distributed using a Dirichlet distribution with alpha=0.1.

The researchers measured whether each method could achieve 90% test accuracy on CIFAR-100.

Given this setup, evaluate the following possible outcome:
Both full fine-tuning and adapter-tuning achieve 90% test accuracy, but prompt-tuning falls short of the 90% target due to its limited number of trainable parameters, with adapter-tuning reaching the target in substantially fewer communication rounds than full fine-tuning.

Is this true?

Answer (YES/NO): NO